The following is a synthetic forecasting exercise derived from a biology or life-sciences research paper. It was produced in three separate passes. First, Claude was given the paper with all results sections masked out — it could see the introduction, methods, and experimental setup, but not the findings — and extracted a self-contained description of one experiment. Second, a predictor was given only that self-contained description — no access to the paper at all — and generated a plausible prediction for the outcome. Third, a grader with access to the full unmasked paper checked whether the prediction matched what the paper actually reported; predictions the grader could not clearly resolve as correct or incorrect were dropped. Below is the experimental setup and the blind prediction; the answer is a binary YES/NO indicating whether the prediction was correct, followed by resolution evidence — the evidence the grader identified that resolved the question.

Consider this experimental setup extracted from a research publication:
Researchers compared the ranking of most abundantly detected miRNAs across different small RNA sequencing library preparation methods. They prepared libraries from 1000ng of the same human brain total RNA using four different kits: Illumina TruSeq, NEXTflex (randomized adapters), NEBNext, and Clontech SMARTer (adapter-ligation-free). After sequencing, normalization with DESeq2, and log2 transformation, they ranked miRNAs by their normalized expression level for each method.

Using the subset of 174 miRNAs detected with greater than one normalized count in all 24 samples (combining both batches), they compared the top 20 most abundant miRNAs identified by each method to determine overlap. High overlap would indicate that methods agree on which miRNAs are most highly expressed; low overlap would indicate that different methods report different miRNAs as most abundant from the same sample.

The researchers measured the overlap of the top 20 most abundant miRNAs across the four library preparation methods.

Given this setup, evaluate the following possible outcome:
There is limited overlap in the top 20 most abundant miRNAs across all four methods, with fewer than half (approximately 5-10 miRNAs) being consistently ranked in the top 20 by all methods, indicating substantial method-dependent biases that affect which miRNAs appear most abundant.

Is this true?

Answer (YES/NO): YES